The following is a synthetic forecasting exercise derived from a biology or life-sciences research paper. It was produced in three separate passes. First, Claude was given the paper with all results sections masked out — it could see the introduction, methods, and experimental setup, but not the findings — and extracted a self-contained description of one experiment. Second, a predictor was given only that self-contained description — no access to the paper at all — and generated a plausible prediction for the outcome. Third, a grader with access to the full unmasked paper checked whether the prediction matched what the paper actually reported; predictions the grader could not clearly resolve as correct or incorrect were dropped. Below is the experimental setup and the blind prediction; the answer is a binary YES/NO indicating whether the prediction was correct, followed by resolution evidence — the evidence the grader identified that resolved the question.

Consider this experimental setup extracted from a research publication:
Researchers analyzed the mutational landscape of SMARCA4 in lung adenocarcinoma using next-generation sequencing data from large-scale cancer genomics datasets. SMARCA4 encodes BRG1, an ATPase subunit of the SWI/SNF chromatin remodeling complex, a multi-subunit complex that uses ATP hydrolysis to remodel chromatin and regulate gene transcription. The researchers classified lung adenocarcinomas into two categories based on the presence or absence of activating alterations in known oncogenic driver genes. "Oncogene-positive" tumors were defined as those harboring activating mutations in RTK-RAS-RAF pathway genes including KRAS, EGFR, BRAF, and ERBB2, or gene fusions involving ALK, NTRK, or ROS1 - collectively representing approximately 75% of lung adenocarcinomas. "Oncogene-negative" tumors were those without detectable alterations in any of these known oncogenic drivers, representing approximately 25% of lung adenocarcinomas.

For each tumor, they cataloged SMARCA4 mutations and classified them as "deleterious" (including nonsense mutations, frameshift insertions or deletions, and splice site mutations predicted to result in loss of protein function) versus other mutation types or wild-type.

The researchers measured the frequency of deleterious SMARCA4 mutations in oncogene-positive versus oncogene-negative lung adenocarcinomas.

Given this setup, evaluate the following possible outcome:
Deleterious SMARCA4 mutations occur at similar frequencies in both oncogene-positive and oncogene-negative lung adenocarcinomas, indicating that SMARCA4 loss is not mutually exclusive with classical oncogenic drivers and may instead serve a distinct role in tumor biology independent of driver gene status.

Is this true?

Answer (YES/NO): NO